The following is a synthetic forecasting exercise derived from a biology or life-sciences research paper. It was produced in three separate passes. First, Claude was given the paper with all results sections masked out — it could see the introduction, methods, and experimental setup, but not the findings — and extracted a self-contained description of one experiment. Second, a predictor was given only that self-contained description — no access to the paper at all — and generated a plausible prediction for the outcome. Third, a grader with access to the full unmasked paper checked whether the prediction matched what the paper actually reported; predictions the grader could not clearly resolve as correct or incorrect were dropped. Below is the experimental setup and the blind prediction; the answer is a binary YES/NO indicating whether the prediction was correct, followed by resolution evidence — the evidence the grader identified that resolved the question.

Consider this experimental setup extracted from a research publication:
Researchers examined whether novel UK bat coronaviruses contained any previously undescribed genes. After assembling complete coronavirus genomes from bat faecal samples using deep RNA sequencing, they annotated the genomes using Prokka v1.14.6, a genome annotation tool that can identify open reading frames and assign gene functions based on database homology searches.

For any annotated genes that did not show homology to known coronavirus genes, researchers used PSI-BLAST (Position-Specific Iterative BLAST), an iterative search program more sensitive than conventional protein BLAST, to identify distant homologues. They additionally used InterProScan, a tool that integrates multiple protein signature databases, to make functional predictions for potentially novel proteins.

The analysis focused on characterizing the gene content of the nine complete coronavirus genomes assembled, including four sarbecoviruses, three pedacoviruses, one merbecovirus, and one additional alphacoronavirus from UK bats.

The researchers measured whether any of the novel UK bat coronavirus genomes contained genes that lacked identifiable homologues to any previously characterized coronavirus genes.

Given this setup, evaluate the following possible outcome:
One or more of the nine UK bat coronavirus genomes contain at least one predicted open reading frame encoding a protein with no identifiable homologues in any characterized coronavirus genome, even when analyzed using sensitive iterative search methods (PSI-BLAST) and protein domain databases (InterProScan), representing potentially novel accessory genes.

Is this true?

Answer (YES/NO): YES